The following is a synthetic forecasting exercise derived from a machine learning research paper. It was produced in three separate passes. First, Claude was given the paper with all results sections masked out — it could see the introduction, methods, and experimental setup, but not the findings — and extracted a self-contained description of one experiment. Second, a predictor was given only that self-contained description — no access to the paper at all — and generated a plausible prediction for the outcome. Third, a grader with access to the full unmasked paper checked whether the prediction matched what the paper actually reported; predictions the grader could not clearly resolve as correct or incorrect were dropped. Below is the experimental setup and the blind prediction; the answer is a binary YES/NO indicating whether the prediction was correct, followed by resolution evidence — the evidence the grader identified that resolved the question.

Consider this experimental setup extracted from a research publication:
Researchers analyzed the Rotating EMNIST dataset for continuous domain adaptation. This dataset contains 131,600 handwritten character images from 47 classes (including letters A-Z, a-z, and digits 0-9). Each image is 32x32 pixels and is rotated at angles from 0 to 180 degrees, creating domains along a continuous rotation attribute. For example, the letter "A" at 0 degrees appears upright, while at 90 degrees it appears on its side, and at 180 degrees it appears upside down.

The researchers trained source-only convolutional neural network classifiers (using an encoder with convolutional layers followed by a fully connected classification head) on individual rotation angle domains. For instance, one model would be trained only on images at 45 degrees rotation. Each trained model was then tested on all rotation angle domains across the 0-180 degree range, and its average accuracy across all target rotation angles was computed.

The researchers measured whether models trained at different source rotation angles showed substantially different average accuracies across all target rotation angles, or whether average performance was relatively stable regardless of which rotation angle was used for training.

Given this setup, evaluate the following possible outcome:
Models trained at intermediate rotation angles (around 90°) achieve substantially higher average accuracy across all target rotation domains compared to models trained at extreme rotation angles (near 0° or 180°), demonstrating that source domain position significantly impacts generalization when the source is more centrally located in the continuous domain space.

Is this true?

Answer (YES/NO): NO